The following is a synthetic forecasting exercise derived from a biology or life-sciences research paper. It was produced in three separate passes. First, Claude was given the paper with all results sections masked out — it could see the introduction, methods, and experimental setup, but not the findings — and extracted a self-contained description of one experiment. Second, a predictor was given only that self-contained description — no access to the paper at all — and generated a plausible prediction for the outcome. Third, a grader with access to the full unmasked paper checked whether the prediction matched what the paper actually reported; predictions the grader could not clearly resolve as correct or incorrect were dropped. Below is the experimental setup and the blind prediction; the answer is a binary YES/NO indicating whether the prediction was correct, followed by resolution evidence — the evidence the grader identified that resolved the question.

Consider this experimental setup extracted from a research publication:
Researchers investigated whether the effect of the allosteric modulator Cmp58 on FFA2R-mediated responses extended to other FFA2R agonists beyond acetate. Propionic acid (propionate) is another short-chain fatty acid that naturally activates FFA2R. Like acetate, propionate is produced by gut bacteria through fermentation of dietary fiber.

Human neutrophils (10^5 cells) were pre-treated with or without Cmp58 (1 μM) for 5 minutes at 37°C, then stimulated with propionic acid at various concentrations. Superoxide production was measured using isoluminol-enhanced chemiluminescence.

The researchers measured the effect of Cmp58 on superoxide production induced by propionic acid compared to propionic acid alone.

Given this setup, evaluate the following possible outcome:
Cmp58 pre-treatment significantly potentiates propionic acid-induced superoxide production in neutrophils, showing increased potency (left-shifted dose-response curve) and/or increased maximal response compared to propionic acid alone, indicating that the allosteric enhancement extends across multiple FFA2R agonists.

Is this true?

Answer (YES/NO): YES